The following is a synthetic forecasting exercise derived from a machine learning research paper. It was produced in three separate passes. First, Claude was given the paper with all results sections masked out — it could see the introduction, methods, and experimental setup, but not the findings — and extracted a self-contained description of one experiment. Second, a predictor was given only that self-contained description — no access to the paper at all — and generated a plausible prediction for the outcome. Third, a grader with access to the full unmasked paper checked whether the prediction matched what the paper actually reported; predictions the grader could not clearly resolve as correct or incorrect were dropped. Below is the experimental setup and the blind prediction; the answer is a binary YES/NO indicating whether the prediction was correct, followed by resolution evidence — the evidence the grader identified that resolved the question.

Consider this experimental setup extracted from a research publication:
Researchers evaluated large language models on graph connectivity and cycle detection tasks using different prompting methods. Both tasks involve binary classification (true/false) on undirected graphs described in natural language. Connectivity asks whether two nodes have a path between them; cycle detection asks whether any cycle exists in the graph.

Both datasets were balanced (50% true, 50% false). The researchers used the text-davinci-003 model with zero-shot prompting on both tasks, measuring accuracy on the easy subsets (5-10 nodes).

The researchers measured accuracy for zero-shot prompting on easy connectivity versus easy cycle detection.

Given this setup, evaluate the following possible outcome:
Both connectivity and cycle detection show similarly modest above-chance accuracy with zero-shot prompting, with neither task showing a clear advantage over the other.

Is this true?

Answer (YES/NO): NO